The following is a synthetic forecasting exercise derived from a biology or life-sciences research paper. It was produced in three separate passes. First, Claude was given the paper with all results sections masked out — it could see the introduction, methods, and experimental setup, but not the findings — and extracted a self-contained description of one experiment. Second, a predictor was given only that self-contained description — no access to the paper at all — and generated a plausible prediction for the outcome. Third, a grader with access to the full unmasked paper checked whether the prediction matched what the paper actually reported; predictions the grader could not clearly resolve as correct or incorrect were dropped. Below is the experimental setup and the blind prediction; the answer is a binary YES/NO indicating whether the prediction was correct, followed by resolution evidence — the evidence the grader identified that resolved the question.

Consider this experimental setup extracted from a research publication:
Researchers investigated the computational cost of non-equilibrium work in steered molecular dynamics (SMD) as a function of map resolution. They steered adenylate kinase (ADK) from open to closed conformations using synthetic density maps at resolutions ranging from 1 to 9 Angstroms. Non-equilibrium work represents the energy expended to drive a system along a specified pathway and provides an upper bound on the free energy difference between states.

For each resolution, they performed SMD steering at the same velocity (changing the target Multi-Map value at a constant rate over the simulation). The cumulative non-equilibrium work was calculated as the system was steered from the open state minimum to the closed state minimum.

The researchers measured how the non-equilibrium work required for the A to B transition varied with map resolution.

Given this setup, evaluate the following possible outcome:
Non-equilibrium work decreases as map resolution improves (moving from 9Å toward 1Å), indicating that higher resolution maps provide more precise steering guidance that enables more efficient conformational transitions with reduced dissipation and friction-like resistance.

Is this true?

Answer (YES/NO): NO